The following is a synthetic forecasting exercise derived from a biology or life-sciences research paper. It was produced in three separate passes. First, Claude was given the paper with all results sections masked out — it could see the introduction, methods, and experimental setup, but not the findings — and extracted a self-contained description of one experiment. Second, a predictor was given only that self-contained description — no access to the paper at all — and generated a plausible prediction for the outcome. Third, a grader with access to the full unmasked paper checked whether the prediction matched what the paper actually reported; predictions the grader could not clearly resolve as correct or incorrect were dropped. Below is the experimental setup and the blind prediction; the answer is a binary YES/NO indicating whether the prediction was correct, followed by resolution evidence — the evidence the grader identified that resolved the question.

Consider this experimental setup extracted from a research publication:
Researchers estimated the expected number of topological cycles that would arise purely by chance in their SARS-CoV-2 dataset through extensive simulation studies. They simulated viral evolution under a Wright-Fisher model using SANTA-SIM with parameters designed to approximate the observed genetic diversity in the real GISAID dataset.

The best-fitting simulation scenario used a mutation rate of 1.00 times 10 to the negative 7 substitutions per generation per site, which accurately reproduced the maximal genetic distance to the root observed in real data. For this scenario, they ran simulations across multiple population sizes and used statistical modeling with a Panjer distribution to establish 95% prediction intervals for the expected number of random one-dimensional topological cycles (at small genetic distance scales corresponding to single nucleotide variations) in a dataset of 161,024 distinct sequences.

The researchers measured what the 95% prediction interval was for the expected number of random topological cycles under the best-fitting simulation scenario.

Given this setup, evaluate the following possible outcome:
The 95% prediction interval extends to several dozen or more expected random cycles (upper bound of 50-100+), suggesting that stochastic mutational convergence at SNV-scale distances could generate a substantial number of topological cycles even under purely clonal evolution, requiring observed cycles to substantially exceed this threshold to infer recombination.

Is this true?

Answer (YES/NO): NO